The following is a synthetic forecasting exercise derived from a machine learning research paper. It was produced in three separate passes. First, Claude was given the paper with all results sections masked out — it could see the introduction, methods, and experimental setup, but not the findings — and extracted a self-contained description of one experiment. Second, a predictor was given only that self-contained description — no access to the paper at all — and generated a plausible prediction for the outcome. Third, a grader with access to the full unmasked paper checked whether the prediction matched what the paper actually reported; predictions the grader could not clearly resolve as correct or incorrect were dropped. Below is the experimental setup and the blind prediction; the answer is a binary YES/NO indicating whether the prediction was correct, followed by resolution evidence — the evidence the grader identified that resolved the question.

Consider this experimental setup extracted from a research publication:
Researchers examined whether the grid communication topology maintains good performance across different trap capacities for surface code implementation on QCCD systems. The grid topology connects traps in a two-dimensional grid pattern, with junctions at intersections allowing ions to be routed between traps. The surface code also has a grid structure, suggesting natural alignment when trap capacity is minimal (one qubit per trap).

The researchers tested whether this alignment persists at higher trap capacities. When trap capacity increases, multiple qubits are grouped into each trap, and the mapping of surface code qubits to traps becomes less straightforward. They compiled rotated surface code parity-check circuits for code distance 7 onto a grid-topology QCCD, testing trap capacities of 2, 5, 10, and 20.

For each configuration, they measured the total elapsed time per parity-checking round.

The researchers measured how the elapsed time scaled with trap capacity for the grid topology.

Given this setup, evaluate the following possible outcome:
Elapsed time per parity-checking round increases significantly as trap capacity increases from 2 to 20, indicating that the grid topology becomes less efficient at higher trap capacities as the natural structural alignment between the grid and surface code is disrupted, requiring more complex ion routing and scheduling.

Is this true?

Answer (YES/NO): NO